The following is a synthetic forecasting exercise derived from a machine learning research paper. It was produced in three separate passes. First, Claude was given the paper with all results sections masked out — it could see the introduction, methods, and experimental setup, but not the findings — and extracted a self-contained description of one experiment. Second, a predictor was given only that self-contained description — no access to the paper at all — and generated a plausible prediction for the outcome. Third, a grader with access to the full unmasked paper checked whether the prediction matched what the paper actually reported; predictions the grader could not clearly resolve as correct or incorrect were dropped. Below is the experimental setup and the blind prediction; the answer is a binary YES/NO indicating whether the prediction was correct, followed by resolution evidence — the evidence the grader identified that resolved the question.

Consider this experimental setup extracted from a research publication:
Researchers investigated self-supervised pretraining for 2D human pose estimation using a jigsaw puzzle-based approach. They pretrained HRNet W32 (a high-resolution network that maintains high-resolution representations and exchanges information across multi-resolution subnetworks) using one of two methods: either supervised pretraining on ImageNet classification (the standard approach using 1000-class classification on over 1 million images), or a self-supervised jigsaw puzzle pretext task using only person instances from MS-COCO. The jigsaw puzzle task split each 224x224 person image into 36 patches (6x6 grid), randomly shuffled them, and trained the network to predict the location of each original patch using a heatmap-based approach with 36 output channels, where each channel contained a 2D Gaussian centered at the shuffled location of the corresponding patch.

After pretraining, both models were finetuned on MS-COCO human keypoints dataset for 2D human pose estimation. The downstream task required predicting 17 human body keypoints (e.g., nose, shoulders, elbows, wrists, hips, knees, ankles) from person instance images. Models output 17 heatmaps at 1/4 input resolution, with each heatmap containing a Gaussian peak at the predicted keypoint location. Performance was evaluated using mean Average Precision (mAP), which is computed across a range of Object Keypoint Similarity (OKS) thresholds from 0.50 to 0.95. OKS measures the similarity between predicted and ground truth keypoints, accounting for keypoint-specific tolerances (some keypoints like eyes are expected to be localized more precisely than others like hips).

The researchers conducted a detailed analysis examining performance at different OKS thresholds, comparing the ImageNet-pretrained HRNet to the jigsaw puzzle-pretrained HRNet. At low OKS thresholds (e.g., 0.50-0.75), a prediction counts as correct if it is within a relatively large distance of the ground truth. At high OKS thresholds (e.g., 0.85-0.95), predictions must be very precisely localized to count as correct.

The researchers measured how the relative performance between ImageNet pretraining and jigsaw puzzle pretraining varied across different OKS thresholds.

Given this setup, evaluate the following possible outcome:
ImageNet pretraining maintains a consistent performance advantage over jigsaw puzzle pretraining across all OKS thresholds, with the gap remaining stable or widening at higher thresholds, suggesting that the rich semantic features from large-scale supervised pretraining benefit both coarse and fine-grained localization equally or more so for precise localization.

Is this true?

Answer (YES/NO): NO